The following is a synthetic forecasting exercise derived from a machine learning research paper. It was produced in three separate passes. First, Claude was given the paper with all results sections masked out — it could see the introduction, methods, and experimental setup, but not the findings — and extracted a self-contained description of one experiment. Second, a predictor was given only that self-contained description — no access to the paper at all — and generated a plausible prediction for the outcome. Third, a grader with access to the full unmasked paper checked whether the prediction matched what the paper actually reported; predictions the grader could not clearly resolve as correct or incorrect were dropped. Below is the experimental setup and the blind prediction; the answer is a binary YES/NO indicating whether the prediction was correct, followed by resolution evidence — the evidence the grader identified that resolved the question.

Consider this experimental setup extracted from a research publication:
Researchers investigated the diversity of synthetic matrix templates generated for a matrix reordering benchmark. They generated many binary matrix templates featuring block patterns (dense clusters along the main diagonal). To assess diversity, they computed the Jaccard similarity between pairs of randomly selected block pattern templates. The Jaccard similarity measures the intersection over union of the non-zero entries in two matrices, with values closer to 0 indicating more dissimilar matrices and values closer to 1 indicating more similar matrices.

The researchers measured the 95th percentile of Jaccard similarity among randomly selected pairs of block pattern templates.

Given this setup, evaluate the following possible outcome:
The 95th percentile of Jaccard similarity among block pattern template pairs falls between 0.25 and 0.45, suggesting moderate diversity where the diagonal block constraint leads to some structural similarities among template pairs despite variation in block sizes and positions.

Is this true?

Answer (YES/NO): YES